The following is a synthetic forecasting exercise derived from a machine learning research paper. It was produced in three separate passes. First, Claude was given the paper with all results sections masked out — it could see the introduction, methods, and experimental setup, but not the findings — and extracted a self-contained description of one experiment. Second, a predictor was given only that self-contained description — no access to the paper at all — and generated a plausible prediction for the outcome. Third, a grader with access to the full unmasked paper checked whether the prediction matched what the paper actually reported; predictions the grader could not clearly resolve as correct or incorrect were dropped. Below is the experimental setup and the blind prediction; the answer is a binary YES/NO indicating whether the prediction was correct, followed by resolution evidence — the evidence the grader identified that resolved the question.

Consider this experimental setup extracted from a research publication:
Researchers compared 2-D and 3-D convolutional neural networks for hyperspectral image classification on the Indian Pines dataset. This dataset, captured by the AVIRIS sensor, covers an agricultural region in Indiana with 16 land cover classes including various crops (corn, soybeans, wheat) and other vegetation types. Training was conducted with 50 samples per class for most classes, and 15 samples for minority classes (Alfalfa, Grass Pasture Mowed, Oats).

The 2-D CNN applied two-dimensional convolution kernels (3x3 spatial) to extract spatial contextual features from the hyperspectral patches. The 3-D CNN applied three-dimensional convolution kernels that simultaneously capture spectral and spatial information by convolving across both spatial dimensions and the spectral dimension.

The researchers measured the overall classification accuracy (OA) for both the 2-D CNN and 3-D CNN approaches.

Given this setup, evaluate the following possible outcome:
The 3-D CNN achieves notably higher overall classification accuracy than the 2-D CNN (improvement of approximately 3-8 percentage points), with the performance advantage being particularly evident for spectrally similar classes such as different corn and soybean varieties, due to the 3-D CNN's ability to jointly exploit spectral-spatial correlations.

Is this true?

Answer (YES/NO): NO